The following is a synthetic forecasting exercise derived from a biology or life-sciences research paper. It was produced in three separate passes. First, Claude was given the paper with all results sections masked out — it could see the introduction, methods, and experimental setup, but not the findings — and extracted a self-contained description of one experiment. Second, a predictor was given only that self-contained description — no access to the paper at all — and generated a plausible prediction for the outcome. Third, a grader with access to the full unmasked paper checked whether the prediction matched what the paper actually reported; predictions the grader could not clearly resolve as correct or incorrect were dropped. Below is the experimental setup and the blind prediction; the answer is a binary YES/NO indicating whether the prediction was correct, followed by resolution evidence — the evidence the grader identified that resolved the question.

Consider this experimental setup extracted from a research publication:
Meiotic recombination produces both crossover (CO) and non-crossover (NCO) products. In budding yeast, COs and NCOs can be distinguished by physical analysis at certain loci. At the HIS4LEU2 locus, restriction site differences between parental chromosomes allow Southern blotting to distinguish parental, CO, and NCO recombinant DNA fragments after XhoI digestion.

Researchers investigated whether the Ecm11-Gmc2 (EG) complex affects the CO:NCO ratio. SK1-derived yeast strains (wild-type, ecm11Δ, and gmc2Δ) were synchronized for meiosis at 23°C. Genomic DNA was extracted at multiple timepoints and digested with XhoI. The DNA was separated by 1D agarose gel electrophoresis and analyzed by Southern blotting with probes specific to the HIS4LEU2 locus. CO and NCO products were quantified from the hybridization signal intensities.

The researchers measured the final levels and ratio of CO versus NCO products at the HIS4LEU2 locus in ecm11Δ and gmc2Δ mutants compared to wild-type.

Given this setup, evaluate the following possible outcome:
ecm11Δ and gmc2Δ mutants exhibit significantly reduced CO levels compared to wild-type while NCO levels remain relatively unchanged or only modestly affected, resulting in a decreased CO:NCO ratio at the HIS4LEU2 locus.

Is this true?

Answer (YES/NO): YES